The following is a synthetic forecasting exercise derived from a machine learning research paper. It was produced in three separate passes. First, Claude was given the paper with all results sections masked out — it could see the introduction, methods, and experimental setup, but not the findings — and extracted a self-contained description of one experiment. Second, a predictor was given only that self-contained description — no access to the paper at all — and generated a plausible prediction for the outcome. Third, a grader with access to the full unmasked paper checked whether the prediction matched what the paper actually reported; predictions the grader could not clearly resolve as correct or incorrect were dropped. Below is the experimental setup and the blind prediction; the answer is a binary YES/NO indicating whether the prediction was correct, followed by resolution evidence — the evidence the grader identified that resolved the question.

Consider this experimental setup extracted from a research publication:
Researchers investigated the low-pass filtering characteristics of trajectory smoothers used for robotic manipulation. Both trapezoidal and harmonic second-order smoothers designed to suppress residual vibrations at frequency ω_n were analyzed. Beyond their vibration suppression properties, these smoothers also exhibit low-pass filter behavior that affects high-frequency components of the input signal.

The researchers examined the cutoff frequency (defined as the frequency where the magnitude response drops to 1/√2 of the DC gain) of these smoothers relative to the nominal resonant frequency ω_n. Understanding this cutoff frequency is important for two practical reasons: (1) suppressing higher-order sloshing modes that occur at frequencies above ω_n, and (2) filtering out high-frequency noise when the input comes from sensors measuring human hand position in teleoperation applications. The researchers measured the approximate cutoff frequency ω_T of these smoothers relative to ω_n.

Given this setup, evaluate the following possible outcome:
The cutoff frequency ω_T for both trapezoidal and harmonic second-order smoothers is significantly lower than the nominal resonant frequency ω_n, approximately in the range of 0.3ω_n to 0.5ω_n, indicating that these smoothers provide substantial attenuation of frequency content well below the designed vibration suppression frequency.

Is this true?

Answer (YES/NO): YES